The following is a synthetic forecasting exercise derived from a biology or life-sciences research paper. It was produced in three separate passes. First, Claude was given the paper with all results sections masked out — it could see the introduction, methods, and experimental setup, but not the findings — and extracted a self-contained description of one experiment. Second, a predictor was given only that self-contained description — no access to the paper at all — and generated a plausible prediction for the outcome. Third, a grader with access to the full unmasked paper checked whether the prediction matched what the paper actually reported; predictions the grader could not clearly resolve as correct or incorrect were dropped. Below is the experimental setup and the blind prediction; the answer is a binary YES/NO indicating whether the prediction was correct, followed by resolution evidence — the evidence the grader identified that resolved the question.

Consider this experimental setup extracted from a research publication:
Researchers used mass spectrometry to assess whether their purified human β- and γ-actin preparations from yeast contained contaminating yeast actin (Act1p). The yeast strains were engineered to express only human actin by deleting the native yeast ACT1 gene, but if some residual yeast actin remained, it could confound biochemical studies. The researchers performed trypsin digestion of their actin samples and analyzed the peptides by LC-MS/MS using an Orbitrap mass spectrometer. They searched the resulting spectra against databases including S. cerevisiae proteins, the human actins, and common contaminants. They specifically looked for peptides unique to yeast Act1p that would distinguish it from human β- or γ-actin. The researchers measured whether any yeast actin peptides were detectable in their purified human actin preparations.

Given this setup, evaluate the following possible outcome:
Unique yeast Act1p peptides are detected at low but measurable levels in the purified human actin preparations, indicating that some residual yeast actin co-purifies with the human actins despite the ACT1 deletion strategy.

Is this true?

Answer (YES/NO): NO